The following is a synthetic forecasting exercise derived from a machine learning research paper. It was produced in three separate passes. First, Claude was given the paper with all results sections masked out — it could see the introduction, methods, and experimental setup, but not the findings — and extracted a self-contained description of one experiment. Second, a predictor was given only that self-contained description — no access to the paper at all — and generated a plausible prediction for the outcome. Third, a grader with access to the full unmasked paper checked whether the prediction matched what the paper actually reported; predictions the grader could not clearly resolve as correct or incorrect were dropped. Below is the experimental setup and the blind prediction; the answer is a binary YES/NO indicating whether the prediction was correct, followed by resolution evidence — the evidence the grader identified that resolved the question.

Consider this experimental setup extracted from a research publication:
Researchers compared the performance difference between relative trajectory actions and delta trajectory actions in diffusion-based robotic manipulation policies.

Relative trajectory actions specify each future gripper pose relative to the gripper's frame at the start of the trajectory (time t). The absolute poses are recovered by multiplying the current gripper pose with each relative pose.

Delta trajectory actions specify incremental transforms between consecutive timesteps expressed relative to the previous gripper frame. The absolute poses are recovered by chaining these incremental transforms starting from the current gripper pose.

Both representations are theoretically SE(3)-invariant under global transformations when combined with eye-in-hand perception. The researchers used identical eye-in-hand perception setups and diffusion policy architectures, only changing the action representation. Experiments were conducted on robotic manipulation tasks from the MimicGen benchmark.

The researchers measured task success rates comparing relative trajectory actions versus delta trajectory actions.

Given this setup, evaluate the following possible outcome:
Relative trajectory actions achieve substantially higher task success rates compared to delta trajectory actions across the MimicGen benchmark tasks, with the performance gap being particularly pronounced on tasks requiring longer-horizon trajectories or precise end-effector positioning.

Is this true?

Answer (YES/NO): NO